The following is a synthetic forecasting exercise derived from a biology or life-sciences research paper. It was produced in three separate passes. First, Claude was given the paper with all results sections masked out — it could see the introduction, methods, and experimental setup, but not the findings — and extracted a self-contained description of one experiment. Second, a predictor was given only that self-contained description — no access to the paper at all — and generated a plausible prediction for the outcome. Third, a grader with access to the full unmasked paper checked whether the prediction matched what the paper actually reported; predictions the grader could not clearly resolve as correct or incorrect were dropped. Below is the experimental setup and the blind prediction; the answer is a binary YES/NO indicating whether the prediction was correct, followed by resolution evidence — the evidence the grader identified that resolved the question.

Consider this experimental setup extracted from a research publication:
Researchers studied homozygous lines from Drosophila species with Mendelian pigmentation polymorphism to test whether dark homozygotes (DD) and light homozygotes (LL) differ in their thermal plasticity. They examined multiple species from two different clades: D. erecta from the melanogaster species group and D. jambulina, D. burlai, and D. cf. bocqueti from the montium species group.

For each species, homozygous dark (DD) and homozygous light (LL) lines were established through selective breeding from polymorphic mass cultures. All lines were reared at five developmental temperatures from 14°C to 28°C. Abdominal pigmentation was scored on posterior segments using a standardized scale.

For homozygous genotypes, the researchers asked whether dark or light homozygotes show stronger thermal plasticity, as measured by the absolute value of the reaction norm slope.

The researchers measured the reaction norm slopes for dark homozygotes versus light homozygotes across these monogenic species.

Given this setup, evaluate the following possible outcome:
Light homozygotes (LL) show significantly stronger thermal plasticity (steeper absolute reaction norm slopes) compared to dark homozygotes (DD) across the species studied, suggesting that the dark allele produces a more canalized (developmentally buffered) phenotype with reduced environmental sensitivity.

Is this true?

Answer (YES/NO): NO